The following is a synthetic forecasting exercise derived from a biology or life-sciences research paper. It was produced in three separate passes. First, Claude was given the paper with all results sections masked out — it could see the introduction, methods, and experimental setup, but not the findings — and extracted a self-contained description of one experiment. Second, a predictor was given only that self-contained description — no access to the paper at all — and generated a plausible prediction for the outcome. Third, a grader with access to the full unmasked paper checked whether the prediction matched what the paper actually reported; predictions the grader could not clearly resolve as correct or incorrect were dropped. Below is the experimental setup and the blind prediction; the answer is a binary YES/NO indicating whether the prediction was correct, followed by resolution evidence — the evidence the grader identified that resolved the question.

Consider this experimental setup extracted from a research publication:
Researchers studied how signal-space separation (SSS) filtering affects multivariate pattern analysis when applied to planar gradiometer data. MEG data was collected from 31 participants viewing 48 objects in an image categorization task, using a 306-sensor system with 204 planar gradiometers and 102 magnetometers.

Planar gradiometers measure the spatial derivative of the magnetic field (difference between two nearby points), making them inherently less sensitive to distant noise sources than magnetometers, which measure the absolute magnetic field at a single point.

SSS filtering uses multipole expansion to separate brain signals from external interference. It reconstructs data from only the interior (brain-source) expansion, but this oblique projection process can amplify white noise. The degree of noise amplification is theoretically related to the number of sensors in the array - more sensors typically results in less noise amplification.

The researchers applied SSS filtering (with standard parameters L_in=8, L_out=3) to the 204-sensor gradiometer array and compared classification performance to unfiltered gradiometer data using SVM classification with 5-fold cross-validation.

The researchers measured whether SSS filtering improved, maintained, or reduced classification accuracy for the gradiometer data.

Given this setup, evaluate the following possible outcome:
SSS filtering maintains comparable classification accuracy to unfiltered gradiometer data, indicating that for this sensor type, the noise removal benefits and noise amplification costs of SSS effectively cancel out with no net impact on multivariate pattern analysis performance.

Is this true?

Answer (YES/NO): NO